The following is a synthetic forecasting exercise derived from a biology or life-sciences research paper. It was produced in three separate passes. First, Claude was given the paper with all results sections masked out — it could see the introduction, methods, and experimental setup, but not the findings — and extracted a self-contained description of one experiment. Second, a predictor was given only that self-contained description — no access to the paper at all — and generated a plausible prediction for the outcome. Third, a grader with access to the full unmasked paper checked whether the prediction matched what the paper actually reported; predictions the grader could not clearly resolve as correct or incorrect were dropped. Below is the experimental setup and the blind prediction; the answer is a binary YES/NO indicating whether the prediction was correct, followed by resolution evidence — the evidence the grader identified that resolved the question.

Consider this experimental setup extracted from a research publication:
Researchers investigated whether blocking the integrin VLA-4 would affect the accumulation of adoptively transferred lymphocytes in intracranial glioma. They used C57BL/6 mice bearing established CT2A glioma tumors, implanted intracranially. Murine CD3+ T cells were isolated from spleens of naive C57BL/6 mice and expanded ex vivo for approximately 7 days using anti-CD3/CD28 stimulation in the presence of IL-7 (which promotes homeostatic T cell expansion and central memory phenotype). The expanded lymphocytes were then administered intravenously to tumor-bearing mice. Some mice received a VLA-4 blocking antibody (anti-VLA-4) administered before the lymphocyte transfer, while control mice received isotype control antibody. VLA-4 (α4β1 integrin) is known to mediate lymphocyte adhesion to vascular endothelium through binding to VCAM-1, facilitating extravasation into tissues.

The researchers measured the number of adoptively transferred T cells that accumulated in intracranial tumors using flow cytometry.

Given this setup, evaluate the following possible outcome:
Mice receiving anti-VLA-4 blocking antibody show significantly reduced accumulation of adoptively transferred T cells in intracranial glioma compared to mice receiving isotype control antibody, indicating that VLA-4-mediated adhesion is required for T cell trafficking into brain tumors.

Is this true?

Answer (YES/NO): YES